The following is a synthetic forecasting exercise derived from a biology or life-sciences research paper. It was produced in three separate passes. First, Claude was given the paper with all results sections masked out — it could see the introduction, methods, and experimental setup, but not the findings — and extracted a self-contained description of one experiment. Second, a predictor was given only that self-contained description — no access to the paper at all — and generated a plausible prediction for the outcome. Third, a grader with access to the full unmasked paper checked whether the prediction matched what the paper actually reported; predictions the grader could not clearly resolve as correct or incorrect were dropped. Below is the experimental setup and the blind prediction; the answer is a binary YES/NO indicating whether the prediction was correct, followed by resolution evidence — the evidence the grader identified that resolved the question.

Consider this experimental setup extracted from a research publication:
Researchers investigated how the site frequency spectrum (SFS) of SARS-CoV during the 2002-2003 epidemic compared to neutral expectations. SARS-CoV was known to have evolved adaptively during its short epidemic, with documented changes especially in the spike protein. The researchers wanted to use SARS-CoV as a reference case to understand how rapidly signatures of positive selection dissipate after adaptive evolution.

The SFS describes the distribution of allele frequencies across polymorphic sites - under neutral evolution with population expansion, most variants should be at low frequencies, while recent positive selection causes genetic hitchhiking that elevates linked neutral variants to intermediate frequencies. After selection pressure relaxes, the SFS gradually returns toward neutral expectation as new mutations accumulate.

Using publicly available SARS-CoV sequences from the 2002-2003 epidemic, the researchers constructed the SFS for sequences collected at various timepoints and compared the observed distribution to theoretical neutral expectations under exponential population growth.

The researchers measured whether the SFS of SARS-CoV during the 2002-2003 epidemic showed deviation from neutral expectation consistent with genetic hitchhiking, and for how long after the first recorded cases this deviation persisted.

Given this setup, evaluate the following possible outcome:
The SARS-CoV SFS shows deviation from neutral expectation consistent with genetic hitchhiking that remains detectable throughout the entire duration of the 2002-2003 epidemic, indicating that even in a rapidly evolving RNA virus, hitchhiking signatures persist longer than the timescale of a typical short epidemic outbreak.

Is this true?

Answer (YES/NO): YES